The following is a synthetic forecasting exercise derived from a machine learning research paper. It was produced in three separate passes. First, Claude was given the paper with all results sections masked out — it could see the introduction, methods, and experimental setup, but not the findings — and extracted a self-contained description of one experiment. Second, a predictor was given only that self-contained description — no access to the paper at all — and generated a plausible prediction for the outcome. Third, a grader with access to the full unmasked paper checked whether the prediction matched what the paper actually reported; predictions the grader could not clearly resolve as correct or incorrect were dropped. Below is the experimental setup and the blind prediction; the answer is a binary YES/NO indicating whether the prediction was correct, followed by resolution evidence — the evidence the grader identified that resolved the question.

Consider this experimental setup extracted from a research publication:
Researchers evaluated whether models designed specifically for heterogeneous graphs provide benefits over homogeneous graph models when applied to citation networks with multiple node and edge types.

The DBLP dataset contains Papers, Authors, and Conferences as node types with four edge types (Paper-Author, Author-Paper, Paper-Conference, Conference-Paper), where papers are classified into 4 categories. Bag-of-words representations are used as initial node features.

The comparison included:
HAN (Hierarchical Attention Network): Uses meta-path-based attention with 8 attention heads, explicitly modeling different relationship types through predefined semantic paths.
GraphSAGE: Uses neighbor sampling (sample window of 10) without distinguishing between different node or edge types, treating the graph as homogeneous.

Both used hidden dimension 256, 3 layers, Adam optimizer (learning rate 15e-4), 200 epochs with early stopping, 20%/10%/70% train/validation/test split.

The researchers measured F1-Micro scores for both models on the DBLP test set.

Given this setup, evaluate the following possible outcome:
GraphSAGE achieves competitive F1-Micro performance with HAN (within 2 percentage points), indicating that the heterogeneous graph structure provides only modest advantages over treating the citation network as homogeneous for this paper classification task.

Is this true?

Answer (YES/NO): YES